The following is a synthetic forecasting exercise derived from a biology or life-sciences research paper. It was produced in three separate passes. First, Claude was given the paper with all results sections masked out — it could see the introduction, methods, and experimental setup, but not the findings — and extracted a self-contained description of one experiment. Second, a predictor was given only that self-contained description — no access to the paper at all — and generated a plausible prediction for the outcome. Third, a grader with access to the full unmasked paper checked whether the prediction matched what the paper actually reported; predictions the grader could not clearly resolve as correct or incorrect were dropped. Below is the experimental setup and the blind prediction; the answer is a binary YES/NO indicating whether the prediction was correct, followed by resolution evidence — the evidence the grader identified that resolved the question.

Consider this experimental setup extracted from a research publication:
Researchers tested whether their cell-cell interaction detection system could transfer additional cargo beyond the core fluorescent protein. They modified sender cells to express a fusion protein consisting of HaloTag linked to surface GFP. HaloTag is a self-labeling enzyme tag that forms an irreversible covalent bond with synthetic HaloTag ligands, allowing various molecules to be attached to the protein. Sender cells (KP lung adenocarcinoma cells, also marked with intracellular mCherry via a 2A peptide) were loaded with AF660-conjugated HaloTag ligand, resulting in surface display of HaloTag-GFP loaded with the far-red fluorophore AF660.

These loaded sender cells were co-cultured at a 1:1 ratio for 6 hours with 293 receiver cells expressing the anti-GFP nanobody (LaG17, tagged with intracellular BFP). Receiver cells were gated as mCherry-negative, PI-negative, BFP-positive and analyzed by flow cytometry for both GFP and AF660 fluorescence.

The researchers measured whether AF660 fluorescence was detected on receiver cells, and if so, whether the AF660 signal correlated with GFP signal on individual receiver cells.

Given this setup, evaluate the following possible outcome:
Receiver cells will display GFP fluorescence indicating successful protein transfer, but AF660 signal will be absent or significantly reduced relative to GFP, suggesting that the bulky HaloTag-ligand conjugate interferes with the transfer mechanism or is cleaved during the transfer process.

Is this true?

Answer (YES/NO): NO